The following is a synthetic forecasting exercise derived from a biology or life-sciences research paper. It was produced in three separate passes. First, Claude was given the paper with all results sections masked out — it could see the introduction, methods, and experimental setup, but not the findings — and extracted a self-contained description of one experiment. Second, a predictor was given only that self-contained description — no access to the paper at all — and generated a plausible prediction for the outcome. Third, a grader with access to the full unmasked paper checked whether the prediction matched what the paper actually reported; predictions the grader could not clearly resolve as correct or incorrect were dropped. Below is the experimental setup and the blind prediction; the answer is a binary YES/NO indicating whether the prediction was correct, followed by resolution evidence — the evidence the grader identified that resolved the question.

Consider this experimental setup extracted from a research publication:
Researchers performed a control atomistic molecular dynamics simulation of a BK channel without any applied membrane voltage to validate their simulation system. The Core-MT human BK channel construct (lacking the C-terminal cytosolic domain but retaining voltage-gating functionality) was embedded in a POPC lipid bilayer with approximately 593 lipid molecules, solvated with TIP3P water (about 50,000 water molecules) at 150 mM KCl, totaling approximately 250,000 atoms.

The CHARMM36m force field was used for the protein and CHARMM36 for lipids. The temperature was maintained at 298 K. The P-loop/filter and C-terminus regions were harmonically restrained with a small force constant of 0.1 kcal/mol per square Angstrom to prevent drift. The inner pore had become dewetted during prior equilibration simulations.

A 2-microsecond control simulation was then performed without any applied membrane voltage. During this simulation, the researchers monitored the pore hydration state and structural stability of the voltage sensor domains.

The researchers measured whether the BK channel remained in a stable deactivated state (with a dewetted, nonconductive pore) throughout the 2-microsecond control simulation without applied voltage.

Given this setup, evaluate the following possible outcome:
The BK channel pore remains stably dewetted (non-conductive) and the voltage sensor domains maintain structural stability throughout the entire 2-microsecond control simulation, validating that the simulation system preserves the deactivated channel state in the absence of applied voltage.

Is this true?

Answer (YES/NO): YES